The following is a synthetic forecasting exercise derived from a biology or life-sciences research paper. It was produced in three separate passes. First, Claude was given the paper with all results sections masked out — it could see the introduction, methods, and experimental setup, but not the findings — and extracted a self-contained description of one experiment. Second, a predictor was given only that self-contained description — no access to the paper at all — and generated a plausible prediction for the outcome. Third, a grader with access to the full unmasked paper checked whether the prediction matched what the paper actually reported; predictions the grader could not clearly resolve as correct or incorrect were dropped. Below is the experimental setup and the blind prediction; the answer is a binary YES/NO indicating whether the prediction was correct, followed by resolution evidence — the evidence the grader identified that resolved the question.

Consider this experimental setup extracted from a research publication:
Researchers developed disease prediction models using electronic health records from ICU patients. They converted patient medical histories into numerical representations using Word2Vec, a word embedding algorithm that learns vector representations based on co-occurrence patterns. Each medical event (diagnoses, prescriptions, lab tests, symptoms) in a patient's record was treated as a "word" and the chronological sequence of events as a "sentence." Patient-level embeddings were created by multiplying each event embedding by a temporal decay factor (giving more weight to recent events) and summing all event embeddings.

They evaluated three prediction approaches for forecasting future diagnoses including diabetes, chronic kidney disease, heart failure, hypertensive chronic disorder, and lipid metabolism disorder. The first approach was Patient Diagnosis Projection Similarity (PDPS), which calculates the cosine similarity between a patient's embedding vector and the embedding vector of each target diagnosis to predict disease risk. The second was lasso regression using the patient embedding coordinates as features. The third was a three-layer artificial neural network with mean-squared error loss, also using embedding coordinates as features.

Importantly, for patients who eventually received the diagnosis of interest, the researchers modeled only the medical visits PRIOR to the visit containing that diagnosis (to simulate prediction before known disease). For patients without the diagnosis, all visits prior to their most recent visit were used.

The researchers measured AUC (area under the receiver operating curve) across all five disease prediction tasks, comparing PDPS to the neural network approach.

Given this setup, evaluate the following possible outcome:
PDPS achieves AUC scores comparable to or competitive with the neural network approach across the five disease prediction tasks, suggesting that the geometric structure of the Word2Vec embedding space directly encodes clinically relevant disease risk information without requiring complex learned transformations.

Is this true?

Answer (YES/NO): NO